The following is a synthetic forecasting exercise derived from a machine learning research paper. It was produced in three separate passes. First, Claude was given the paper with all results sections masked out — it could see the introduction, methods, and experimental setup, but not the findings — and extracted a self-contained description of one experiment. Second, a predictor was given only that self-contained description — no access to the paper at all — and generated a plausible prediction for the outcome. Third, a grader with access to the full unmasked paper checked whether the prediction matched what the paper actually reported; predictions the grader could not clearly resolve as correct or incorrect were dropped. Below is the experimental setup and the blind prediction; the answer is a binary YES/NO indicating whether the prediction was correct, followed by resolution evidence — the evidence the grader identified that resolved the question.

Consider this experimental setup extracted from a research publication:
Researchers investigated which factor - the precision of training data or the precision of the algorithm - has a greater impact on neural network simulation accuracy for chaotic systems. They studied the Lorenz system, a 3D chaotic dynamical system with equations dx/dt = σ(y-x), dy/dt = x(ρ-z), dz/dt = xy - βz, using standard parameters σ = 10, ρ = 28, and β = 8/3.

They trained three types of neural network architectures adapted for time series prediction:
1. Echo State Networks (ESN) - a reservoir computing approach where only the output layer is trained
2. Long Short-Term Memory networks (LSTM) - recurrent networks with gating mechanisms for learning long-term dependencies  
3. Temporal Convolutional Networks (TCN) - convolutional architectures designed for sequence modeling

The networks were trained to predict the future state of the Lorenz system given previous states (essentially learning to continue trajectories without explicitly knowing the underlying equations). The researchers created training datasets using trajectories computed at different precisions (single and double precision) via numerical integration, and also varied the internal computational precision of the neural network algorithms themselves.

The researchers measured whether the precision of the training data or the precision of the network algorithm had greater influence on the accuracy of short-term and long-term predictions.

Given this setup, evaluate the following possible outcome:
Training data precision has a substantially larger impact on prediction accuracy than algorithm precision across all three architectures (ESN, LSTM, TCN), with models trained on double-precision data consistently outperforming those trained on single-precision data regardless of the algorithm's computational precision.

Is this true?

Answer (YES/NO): NO